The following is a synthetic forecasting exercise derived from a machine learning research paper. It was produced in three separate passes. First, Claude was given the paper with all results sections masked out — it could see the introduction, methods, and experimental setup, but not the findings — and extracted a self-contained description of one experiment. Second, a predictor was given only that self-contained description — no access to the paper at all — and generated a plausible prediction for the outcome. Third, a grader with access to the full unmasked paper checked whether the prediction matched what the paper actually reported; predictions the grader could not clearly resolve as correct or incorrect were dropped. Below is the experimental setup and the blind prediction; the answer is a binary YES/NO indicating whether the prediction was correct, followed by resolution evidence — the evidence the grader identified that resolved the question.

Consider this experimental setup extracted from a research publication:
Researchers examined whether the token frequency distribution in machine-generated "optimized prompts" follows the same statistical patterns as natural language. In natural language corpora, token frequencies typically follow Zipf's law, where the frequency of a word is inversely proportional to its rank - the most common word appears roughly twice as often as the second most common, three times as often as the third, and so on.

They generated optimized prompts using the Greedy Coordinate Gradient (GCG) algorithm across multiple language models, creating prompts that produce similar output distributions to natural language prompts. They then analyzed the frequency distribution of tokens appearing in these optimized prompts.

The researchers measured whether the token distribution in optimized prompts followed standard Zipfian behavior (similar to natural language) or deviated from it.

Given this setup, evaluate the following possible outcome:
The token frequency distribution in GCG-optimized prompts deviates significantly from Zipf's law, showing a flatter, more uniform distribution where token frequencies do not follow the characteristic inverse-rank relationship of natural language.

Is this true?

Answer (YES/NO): YES